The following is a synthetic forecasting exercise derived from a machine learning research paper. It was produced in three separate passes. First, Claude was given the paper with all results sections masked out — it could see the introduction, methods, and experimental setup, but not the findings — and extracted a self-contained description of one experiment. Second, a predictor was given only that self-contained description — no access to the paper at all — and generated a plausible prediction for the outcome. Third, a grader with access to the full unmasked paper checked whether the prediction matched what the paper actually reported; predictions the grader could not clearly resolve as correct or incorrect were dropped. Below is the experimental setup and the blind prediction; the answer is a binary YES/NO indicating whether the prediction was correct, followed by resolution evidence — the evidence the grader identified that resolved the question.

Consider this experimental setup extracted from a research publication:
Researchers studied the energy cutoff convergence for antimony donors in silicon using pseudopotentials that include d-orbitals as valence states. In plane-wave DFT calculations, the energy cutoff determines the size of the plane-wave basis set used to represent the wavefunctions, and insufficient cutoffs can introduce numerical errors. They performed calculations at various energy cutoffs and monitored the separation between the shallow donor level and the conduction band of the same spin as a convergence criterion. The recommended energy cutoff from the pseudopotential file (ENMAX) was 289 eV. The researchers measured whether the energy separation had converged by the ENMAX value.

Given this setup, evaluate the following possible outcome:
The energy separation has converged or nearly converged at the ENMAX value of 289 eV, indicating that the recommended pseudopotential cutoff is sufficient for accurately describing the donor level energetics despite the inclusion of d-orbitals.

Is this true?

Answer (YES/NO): YES